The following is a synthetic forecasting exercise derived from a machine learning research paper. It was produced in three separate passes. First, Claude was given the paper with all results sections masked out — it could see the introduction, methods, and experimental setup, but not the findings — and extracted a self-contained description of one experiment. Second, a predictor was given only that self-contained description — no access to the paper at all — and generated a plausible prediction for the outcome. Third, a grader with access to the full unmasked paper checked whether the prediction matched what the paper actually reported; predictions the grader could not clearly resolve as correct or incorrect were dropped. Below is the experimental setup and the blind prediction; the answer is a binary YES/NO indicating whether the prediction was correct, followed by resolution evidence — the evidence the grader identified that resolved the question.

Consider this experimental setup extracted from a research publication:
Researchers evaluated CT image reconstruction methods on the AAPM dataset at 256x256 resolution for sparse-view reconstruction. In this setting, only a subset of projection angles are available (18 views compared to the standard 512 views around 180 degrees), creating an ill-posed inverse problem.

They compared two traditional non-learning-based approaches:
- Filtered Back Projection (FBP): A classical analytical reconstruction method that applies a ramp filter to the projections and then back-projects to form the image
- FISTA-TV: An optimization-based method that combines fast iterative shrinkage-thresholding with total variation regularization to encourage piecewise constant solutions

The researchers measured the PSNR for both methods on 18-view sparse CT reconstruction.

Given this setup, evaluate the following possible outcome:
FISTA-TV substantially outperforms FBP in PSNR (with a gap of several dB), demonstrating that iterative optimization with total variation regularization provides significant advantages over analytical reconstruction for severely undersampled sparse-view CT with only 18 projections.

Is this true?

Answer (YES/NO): NO